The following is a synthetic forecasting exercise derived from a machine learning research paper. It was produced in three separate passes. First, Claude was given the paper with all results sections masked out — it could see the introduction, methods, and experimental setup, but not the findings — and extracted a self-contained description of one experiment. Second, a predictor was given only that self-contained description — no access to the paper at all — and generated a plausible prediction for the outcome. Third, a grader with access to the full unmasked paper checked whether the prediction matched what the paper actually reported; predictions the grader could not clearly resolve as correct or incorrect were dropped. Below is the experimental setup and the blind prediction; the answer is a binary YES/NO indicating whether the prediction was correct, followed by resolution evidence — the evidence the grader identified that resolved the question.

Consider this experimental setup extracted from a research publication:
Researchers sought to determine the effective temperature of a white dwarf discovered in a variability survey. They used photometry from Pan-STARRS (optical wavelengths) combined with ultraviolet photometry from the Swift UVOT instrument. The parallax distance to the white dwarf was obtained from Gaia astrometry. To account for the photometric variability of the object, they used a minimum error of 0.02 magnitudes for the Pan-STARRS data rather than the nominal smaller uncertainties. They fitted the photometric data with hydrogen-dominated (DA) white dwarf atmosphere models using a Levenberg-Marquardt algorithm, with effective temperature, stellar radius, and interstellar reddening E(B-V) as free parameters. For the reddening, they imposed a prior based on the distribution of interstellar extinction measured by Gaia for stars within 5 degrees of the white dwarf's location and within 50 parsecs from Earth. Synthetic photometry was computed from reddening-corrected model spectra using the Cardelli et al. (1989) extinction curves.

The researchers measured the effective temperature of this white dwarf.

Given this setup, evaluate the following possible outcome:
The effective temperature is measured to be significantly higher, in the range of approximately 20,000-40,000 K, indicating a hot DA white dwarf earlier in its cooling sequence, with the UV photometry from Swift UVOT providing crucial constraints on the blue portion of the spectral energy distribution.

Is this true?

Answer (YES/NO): NO